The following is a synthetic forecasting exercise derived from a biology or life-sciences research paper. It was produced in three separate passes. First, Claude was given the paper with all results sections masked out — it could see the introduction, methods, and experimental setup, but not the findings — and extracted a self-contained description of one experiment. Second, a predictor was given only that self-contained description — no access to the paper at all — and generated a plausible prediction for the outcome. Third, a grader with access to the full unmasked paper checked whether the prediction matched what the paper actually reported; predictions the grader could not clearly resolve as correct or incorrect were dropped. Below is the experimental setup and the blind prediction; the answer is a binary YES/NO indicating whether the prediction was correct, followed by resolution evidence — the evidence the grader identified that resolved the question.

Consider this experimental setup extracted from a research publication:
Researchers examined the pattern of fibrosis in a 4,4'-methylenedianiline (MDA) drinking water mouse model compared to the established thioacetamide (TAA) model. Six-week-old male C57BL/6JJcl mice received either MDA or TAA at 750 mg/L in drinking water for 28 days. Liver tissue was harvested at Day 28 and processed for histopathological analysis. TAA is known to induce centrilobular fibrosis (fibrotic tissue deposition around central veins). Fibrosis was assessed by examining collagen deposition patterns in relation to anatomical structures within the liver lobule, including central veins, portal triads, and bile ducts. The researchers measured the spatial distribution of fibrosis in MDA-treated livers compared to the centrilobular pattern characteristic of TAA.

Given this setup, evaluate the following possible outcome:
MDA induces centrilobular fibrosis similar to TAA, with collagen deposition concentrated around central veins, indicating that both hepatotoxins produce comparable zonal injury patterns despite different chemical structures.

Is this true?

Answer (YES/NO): NO